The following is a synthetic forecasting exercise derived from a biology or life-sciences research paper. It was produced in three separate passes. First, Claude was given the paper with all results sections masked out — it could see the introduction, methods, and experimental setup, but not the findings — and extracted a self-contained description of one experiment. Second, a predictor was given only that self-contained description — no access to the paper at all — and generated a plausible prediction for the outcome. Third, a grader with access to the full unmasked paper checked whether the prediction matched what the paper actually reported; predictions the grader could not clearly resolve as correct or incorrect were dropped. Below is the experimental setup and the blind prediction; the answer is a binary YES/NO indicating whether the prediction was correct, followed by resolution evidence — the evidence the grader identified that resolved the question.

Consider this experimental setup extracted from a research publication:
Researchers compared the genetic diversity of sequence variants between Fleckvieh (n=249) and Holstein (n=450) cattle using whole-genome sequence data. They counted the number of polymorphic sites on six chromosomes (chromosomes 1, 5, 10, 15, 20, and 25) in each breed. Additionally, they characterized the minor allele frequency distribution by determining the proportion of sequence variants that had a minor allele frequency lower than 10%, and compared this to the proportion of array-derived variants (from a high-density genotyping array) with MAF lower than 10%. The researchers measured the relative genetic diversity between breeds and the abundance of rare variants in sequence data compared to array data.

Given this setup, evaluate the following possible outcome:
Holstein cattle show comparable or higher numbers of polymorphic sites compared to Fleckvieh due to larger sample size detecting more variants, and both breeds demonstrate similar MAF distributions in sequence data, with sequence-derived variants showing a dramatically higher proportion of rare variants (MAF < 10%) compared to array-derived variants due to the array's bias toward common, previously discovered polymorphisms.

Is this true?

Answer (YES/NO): NO